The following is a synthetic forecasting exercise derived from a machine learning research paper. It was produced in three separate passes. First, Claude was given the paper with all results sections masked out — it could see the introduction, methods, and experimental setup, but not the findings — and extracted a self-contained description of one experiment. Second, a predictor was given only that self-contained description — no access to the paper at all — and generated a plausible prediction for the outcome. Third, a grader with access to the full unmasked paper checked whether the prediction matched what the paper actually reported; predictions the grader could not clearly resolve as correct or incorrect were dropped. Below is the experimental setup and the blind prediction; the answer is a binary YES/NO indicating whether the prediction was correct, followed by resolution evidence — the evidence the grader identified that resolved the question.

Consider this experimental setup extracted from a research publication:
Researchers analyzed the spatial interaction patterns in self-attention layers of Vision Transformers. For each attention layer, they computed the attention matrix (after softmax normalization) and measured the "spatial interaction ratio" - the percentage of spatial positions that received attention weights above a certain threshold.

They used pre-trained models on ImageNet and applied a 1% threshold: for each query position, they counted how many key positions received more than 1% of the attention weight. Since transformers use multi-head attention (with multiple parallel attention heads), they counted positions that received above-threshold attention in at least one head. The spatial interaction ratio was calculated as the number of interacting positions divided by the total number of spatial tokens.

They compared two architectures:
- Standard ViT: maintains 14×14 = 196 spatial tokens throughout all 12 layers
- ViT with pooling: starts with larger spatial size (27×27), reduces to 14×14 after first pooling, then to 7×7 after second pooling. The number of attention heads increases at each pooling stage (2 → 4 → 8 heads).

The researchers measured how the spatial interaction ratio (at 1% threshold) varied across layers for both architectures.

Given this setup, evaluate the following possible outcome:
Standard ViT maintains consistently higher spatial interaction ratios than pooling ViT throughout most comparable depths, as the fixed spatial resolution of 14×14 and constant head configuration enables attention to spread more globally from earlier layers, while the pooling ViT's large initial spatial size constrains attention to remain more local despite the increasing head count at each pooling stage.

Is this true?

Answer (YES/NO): NO